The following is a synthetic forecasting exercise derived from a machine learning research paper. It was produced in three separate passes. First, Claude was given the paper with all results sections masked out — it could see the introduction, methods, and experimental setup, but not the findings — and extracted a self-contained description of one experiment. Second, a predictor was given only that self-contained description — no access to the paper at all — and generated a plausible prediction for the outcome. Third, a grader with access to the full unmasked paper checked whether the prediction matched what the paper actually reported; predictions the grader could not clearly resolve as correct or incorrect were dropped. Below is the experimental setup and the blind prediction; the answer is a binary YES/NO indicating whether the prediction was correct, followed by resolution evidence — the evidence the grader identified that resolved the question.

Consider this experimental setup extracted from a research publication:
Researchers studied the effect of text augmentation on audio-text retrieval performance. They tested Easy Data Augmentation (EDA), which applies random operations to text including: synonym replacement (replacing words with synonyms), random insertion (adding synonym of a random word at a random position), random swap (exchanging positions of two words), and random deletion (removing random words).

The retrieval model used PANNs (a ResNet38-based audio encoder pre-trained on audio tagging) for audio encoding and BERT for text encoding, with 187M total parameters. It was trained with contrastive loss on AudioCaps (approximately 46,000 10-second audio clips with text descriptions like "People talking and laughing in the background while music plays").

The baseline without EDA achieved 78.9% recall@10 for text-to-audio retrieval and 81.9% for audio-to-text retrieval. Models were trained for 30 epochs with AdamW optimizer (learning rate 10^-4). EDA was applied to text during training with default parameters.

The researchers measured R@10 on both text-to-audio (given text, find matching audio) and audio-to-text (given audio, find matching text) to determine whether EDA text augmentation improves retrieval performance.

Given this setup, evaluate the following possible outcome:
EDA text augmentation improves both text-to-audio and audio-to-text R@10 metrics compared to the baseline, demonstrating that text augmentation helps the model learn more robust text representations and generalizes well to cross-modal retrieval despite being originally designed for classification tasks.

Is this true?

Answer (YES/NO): NO